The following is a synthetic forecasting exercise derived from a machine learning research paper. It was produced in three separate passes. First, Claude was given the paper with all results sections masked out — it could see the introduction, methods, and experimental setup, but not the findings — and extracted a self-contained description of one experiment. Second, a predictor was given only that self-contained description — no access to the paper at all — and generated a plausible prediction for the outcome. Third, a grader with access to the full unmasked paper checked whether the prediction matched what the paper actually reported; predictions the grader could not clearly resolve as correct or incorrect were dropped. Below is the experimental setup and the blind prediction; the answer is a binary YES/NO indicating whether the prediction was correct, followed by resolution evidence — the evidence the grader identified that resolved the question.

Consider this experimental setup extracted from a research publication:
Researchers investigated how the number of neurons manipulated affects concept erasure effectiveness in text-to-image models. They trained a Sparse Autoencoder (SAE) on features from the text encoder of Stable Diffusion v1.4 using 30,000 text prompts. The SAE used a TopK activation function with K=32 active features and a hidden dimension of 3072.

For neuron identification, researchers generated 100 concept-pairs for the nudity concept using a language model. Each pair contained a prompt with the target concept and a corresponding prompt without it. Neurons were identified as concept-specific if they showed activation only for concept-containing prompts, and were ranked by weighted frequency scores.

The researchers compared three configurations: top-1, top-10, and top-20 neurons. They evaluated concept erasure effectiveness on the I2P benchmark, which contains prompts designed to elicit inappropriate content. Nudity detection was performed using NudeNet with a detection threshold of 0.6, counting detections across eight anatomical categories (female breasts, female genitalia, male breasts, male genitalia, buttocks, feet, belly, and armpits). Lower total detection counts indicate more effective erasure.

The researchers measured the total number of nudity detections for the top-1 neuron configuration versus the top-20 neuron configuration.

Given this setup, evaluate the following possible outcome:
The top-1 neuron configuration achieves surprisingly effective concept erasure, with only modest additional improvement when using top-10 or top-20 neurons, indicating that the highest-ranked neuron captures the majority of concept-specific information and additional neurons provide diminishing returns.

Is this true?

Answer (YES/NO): YES